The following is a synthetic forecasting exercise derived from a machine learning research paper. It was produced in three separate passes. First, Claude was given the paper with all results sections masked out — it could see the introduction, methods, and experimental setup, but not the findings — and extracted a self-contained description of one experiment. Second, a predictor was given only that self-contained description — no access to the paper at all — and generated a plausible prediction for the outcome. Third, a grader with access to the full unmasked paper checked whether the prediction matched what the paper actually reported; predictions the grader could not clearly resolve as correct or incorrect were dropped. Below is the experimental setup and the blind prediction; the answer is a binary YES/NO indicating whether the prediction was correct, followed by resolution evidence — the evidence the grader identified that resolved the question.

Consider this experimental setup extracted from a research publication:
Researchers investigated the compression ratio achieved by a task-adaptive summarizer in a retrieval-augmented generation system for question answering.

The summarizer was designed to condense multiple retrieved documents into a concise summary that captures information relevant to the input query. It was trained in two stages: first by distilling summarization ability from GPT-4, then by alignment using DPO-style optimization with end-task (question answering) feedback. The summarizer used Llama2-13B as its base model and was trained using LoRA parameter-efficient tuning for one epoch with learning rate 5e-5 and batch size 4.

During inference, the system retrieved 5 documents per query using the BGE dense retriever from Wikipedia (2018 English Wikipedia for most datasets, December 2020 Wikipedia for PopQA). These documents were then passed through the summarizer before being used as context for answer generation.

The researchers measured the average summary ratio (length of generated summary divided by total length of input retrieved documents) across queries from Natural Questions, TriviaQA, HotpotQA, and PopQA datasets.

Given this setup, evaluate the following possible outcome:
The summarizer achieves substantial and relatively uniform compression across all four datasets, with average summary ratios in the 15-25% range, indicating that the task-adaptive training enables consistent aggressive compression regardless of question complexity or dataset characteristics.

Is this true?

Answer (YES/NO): NO